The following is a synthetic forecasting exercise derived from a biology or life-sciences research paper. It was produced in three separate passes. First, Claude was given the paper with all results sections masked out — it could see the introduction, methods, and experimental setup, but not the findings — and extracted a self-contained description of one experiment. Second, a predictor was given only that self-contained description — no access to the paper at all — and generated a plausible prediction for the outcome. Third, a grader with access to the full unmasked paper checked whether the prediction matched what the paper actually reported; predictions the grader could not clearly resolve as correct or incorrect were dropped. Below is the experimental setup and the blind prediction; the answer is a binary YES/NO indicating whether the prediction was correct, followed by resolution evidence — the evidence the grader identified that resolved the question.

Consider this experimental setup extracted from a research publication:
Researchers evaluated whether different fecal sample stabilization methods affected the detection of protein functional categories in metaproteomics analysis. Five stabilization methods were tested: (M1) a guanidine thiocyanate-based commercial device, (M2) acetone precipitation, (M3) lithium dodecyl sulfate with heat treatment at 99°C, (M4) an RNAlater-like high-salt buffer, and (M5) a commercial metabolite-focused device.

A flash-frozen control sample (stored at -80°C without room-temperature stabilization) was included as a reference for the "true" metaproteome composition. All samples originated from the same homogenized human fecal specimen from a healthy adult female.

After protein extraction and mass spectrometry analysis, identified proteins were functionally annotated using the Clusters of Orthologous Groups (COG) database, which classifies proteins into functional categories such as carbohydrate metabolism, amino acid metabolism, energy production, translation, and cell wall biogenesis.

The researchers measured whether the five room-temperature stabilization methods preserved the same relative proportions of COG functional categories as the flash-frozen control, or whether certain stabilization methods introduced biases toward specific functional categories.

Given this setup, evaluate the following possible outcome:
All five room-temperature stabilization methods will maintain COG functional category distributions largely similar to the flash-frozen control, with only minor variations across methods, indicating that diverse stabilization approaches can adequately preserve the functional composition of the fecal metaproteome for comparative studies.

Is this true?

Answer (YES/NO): NO